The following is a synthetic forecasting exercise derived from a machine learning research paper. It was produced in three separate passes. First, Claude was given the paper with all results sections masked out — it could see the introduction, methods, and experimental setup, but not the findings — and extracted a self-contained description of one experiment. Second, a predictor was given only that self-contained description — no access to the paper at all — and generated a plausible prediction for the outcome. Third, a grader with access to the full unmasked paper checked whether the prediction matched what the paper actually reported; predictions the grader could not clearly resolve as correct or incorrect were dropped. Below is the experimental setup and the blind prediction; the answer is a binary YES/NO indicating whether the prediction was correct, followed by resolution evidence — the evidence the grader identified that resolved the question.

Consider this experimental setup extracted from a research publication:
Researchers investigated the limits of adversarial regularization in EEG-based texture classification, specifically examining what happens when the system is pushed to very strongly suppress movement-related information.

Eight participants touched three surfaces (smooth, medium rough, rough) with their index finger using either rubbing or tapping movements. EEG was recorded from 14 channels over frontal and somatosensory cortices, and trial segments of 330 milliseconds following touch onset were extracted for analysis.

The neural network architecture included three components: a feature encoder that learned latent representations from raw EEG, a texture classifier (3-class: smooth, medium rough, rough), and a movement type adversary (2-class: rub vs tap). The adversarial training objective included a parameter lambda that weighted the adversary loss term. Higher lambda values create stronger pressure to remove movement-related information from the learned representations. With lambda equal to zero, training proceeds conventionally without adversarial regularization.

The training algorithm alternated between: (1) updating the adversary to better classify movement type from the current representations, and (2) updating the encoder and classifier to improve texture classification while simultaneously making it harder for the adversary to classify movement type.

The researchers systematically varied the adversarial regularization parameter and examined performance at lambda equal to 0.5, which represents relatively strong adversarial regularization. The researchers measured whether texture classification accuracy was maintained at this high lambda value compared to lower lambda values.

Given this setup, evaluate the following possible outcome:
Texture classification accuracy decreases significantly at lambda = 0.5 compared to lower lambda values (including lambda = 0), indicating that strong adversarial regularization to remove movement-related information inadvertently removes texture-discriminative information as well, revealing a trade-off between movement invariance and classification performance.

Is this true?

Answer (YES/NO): YES